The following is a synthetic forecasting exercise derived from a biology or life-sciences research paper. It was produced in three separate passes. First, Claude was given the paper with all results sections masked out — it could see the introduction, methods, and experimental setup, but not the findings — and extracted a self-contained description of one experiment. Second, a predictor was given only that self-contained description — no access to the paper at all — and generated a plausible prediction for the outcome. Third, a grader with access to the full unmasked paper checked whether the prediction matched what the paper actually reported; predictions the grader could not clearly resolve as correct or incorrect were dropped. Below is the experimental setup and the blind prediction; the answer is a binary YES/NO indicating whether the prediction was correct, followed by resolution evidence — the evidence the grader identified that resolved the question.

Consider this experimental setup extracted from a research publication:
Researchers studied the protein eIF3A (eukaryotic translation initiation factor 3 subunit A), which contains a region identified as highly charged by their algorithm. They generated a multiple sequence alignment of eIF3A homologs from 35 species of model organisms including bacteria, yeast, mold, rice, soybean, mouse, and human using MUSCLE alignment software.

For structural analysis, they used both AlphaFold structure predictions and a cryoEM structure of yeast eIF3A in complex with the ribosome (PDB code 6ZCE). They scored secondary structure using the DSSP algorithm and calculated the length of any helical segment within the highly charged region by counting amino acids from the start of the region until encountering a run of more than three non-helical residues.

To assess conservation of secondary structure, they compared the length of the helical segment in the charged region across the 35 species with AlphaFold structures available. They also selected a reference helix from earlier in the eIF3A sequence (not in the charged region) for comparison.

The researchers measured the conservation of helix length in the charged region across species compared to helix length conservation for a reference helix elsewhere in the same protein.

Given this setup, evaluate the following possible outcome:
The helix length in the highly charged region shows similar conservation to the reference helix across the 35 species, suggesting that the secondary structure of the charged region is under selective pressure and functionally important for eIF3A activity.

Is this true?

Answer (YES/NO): NO